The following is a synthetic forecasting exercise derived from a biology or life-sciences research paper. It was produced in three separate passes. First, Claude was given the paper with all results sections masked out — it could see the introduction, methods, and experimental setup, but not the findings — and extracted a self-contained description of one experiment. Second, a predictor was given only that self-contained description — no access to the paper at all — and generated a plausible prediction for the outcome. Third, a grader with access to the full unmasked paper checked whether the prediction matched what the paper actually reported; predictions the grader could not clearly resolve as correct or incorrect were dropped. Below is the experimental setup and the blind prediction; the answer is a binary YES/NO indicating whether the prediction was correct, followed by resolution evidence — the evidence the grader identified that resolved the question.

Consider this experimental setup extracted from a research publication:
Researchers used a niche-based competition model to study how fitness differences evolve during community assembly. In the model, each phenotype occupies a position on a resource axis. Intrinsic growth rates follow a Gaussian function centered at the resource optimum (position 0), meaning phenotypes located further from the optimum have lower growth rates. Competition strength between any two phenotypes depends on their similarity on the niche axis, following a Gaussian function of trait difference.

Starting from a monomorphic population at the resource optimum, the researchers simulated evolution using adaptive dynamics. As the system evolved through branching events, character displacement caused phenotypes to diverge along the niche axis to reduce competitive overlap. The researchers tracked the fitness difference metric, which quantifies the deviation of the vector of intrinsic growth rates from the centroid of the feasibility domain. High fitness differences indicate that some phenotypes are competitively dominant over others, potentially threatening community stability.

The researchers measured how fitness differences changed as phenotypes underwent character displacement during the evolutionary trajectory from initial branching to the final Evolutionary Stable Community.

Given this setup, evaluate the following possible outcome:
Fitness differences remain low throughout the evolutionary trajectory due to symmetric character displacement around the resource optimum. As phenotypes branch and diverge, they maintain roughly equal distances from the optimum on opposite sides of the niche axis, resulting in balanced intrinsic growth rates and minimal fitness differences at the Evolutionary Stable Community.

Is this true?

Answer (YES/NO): NO